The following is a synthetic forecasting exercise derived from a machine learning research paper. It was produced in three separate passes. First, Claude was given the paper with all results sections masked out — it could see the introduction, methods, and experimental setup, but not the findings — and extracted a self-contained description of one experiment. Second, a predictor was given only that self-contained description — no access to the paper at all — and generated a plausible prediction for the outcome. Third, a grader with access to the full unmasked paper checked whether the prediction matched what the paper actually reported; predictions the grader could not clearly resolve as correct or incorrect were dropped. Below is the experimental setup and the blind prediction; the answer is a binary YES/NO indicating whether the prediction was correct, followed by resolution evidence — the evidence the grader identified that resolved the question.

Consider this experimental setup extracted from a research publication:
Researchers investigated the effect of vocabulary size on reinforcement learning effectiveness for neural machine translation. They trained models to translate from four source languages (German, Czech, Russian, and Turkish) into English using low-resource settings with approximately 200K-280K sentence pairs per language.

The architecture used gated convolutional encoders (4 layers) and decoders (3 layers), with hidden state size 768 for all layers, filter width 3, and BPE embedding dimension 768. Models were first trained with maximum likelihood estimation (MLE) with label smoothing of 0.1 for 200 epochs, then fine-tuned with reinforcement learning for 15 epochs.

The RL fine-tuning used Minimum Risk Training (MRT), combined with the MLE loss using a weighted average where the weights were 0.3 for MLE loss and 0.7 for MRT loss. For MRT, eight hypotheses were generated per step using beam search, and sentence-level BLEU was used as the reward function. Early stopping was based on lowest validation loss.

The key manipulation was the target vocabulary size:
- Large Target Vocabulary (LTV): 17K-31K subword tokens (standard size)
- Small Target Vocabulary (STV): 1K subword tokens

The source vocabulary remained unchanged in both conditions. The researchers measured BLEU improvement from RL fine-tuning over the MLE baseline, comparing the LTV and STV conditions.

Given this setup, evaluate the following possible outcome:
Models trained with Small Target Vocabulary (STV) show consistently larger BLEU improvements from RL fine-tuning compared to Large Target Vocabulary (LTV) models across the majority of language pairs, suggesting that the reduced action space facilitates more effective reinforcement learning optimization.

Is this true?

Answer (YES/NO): YES